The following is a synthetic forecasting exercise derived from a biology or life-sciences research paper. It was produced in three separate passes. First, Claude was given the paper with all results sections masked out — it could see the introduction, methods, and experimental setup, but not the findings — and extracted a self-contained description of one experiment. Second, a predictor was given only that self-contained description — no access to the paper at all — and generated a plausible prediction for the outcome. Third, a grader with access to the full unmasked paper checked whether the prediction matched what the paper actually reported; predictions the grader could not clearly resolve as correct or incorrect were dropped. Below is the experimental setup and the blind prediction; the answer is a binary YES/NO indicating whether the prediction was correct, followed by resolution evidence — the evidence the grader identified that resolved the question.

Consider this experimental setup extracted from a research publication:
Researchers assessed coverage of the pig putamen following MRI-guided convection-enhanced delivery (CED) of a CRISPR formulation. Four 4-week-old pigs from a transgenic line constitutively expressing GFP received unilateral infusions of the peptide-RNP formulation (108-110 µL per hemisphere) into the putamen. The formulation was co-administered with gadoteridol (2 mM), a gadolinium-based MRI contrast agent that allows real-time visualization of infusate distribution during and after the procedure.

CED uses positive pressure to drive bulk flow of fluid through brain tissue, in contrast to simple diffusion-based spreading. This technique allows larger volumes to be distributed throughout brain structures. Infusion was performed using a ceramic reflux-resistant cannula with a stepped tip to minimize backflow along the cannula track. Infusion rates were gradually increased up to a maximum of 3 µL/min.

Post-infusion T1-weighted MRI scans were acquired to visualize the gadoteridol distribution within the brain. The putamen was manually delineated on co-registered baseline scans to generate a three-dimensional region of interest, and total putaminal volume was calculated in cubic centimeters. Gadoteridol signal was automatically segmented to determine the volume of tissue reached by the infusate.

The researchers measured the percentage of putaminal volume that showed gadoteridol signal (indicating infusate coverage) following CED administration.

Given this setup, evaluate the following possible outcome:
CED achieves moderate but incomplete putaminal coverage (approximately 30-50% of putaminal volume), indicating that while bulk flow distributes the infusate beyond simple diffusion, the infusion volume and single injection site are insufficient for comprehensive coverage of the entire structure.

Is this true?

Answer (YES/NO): NO